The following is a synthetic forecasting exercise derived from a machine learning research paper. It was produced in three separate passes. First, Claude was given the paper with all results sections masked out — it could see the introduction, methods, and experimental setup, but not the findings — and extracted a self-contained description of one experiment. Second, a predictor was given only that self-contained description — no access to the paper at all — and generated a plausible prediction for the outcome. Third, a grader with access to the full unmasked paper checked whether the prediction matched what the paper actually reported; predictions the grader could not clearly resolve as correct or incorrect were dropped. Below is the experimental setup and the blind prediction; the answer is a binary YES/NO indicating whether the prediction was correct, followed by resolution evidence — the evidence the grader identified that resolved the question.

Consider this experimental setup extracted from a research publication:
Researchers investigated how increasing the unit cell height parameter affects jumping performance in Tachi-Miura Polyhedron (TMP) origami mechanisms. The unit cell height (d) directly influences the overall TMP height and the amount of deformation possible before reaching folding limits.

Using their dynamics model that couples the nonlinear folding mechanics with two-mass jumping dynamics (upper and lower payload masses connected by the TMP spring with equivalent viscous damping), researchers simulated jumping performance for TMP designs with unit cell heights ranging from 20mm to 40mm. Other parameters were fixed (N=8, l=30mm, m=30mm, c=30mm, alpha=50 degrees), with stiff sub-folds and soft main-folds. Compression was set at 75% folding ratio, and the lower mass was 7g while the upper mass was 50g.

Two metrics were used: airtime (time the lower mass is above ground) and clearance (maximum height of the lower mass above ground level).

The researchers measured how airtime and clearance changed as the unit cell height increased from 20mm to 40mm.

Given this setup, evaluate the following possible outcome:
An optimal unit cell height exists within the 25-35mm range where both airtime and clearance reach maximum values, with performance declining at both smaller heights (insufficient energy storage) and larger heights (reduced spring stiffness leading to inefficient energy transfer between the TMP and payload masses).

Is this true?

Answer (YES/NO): NO